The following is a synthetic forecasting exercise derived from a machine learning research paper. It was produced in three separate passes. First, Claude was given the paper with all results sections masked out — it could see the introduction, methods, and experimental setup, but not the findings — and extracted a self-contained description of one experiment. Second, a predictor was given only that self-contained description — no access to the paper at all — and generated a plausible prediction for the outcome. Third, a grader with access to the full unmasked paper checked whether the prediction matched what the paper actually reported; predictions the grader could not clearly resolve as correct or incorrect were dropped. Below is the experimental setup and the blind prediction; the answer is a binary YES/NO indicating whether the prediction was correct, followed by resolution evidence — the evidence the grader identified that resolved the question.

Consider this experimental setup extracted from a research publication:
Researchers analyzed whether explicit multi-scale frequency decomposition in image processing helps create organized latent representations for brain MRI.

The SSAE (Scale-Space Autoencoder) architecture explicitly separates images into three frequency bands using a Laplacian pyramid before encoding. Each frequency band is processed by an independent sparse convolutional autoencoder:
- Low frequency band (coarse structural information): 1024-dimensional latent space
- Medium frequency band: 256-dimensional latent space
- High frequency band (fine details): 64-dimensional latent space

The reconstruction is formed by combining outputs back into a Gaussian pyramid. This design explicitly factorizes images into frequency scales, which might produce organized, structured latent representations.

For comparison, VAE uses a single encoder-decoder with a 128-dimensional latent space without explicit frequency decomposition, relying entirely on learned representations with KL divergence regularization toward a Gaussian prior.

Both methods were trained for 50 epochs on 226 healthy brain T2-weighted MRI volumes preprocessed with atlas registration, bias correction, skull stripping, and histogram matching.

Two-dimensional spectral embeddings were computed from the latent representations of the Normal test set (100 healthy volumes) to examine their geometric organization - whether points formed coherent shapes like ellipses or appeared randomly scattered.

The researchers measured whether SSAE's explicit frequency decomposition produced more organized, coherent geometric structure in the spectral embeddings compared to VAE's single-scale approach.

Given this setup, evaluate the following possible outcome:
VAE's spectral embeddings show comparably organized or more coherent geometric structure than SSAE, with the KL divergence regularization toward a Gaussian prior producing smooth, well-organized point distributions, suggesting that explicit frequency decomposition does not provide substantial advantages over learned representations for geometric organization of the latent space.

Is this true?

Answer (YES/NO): YES